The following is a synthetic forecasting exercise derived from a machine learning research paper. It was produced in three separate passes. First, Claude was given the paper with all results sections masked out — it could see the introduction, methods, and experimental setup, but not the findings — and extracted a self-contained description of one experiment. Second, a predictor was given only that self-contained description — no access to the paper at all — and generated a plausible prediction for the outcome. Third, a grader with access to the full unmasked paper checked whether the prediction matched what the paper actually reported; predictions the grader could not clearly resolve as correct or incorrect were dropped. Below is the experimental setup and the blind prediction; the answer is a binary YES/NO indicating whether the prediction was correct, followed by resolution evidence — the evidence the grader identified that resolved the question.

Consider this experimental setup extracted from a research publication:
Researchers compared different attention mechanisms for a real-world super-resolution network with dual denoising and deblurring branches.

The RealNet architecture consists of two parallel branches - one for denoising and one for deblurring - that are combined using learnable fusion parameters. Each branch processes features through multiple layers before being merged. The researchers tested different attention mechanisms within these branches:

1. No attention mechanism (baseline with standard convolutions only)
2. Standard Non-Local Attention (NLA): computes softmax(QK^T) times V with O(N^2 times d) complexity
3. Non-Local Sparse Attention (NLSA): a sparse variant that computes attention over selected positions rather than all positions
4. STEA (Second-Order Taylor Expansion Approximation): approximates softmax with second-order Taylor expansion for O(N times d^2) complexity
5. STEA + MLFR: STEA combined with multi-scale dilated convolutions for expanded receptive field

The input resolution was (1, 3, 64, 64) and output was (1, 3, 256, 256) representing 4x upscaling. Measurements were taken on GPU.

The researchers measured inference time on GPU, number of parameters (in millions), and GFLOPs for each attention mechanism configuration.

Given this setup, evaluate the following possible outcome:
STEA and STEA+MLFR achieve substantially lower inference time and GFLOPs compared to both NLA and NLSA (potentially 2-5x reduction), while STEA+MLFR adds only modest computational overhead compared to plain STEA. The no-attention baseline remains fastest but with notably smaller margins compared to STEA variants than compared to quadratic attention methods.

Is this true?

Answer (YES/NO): NO